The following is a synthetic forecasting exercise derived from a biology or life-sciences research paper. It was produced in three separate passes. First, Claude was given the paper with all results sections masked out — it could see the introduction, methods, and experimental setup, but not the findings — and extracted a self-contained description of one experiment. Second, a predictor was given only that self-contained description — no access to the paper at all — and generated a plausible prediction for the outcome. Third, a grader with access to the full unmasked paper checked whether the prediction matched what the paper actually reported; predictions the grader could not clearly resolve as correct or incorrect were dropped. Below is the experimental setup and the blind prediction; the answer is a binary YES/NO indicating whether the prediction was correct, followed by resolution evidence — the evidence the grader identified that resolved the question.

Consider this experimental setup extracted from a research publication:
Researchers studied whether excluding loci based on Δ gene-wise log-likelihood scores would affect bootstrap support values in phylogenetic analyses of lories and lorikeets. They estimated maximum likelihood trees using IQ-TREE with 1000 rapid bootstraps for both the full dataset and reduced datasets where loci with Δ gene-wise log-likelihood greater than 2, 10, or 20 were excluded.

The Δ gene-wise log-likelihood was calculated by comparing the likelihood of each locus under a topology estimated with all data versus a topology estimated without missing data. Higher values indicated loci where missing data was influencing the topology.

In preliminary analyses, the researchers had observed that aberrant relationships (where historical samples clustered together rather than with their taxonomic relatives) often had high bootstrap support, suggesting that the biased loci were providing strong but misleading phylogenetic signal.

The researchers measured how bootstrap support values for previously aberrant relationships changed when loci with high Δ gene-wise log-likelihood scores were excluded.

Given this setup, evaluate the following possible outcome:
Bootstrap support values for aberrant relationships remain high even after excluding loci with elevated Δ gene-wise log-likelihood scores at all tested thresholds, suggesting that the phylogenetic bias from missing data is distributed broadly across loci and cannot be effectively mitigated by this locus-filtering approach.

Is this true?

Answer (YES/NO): NO